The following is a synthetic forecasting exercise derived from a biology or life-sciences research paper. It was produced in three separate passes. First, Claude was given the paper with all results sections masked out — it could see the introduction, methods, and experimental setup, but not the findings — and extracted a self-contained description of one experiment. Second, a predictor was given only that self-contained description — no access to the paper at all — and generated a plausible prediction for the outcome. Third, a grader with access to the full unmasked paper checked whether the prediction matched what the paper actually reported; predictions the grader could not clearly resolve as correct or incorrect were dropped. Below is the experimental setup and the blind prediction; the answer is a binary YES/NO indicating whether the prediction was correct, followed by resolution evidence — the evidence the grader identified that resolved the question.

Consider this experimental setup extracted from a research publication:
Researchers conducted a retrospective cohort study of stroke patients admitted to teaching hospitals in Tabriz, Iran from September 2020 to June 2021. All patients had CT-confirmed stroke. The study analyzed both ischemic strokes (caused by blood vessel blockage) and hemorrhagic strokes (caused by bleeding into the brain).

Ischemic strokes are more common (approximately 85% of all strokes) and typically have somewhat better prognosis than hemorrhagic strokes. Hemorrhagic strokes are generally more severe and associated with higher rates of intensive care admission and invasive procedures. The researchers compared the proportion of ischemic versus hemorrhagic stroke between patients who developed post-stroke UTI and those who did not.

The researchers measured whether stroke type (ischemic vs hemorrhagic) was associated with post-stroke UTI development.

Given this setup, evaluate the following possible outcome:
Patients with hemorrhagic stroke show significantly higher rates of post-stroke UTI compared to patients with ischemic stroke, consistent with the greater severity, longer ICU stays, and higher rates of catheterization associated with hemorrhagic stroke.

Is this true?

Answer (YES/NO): NO